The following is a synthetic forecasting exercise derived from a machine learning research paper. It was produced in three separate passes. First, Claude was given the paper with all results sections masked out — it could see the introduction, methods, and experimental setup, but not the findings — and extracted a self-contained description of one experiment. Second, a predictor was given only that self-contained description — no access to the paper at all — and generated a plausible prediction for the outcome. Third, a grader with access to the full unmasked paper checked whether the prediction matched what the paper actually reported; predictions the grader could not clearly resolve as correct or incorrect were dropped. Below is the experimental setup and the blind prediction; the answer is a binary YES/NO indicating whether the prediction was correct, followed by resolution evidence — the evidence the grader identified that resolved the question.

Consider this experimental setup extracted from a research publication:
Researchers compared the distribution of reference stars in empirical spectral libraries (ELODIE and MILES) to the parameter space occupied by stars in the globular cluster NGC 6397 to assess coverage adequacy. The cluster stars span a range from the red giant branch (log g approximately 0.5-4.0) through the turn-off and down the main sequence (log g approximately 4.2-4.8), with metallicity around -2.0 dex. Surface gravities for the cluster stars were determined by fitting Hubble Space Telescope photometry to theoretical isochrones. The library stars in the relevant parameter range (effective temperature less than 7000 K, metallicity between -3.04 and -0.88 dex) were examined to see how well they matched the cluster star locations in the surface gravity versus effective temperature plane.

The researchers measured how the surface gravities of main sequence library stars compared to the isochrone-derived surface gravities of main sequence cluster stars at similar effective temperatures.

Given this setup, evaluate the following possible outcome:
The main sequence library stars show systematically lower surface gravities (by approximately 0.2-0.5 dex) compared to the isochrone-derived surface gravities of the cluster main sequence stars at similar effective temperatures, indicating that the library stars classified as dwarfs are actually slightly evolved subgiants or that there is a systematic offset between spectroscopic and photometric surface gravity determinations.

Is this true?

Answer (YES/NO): NO